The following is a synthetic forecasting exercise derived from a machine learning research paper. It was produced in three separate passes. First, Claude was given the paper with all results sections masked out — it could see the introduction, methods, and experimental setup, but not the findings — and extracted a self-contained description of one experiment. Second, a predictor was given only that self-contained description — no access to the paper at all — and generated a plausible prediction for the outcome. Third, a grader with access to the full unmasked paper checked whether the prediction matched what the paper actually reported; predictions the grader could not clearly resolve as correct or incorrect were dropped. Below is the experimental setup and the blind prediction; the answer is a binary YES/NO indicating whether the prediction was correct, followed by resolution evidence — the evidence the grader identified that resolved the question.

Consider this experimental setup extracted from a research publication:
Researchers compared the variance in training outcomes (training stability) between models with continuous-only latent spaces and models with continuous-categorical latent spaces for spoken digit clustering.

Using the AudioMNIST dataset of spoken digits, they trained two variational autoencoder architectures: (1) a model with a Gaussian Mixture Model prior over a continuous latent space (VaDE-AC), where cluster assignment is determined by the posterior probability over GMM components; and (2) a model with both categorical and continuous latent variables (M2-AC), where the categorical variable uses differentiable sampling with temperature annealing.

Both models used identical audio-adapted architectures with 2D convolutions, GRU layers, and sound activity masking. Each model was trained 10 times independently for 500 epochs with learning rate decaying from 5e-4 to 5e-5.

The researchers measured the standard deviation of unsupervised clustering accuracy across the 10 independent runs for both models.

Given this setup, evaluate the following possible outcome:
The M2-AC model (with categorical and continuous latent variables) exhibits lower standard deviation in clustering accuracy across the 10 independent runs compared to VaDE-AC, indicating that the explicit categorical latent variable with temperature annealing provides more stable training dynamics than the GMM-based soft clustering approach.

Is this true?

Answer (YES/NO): YES